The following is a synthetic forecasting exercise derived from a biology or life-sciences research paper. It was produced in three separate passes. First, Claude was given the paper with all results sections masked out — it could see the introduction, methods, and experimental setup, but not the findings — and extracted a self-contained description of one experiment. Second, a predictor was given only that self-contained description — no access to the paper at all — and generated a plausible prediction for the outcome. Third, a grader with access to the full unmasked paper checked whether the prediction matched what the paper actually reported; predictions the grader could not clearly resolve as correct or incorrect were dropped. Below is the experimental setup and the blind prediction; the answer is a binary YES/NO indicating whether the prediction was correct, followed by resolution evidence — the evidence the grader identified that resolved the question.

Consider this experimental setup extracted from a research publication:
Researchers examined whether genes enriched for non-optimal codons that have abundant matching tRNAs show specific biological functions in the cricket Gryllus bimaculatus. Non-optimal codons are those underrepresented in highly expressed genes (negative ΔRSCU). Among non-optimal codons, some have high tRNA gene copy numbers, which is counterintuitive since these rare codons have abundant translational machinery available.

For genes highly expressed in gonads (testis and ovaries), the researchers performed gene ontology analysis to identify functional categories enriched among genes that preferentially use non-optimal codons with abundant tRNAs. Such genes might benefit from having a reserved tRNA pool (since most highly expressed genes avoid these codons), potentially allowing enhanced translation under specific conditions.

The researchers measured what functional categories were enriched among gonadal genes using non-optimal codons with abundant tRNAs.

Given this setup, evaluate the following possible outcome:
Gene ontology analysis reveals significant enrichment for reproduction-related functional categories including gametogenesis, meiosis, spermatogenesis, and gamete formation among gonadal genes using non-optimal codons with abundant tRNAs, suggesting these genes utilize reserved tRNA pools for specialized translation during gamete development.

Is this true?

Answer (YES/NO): NO